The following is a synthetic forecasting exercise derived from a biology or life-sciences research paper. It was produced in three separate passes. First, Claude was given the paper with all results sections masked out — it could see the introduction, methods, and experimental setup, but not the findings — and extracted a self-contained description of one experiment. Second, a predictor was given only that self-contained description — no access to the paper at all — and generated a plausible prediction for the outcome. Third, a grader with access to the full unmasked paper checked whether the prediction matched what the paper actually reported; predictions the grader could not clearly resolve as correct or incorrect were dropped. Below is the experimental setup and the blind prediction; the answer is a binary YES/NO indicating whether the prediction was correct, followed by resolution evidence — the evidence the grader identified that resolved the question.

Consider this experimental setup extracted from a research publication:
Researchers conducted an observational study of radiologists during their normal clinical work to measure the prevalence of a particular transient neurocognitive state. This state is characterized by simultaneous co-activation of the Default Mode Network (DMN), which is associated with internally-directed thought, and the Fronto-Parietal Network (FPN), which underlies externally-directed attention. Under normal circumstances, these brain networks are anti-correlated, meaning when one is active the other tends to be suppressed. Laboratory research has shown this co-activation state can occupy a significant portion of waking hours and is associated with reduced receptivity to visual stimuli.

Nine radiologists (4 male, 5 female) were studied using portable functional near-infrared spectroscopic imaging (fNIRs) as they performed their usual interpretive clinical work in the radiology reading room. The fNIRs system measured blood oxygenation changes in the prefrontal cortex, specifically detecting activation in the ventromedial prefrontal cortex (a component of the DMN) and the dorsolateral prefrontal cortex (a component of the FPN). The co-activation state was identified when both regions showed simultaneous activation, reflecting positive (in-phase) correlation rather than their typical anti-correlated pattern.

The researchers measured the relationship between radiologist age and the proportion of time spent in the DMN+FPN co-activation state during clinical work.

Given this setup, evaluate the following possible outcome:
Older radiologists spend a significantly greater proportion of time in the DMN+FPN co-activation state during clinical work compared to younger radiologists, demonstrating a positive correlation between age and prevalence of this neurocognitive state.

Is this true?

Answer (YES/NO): NO